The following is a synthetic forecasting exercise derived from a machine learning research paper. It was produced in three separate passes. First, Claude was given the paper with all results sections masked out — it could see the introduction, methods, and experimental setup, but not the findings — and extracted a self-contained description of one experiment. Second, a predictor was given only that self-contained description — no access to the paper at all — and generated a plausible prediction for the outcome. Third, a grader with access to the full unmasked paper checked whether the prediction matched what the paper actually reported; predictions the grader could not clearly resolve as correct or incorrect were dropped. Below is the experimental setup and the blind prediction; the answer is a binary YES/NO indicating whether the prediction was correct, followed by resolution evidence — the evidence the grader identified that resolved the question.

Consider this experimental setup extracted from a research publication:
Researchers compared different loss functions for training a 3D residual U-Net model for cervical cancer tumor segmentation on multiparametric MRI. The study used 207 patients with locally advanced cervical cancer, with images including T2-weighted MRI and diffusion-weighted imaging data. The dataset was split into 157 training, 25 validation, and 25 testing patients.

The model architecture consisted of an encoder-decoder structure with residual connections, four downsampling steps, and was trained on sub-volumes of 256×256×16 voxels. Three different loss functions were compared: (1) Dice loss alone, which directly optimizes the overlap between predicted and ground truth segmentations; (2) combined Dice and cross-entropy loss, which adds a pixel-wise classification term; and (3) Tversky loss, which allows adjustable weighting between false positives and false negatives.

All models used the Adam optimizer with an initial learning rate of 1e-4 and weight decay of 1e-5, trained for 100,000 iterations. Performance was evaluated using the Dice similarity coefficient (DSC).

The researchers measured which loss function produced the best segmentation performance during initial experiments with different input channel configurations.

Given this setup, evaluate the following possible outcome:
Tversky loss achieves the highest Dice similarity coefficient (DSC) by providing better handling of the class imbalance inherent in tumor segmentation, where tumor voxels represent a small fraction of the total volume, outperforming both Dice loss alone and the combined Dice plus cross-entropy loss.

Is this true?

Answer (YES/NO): NO